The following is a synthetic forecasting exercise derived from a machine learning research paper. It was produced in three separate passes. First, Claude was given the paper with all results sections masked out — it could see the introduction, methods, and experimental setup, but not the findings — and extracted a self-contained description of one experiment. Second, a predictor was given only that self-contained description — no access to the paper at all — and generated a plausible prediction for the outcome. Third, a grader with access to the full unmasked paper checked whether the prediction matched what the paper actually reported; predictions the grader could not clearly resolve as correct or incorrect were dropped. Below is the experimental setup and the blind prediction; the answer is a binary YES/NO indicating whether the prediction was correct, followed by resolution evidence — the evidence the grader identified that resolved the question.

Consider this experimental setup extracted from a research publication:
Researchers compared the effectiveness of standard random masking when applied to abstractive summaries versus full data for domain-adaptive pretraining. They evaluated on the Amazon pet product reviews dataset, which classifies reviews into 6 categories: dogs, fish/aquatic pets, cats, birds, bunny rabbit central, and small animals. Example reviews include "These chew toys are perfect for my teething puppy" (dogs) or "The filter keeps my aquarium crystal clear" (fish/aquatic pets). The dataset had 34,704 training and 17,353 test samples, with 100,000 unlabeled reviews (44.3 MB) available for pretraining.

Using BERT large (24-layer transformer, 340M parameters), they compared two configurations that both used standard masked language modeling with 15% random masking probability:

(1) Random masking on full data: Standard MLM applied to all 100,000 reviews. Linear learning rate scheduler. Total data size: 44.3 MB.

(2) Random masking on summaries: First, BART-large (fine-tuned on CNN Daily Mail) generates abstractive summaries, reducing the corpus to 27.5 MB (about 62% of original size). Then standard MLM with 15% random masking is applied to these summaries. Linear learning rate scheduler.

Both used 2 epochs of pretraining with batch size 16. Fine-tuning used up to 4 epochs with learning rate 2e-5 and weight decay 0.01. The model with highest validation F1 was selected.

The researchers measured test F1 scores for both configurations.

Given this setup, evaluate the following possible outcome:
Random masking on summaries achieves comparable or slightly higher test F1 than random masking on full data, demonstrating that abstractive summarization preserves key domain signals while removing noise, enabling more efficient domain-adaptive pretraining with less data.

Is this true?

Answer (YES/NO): YES